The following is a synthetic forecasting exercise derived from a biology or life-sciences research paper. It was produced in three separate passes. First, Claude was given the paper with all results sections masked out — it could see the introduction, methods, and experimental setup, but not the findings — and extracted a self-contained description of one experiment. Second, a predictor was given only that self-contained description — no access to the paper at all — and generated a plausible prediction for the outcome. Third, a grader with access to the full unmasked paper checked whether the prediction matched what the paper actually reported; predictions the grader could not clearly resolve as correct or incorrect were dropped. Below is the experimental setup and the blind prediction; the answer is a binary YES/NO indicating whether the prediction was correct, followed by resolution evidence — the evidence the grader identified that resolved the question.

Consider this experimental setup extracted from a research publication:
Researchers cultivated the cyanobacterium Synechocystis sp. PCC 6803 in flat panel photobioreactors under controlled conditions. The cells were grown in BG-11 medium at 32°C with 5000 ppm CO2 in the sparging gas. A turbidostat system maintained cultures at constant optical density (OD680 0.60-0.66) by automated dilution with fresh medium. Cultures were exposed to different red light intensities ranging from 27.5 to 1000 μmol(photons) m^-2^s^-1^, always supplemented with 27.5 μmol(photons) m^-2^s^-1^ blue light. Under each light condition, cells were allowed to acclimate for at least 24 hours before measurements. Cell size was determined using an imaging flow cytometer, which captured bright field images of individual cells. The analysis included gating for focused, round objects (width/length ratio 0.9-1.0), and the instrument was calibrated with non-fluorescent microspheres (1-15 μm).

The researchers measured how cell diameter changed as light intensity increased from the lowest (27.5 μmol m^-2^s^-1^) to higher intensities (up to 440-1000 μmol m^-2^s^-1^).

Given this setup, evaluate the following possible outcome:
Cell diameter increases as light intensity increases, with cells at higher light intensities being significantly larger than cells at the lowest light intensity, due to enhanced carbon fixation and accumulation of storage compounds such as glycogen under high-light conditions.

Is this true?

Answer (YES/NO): YES